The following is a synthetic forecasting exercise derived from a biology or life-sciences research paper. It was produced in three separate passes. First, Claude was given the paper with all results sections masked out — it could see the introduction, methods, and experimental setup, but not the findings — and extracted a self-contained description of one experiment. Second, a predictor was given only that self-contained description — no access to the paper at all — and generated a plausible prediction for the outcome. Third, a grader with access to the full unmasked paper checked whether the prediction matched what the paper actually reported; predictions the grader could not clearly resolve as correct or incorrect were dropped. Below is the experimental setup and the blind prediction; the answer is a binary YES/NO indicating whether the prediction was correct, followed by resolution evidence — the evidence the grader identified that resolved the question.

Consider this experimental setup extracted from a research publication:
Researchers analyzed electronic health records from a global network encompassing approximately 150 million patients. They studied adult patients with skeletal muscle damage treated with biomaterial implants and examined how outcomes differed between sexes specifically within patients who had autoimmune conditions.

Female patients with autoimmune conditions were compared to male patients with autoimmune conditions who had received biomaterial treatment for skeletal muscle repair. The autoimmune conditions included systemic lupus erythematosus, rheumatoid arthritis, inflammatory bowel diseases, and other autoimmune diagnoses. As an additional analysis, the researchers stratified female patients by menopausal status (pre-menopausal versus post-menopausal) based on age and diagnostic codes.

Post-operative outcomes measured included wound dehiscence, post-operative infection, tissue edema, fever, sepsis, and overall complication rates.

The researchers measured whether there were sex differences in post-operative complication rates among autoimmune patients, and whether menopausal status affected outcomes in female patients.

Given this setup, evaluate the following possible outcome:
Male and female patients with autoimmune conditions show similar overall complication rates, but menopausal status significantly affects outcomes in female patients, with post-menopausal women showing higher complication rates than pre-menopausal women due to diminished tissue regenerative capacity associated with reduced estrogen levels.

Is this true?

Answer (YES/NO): NO